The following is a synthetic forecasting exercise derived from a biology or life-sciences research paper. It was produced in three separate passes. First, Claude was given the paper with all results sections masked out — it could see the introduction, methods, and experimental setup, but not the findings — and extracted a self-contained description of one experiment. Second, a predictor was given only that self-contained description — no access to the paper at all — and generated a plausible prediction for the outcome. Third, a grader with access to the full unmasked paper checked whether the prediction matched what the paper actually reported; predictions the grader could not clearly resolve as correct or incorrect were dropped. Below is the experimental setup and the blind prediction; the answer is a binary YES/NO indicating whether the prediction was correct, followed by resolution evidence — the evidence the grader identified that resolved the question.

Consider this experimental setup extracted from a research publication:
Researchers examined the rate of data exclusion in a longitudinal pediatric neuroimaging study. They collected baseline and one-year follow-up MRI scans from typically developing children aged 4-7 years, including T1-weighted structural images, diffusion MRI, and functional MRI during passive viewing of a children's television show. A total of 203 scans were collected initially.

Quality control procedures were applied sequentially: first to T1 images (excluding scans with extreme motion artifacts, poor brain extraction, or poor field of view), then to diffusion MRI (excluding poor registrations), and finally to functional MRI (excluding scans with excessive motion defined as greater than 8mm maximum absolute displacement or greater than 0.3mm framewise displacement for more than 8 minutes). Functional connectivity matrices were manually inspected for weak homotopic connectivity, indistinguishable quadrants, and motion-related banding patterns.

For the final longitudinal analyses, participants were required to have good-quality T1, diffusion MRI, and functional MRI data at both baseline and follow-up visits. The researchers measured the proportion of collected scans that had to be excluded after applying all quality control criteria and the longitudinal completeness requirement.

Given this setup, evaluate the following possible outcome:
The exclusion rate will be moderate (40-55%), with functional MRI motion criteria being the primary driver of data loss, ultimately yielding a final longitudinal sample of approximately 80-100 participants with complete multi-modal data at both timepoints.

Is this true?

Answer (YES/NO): NO